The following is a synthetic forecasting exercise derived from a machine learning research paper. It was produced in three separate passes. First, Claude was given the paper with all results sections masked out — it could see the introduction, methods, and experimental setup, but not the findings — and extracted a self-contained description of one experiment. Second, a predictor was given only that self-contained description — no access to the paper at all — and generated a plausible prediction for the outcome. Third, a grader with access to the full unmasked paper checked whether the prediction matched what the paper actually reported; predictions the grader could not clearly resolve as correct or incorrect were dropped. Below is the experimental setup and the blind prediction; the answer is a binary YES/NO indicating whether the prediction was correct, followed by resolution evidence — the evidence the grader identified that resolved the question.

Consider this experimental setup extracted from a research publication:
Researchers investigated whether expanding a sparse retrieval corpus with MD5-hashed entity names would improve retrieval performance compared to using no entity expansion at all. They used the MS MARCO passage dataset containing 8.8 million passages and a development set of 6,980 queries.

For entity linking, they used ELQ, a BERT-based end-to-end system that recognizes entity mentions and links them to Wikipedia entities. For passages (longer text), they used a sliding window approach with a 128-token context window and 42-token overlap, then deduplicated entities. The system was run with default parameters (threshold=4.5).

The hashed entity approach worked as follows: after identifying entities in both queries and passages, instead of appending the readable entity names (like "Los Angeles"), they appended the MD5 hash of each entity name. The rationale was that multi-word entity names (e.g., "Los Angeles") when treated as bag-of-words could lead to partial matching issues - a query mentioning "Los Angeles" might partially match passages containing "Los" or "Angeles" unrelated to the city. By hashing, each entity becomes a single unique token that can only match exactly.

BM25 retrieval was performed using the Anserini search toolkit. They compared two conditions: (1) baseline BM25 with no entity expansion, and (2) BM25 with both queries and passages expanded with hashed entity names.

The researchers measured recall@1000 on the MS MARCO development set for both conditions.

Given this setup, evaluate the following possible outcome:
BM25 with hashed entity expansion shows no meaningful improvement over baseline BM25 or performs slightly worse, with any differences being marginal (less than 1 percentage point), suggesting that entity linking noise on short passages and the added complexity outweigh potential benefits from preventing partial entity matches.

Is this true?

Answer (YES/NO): YES